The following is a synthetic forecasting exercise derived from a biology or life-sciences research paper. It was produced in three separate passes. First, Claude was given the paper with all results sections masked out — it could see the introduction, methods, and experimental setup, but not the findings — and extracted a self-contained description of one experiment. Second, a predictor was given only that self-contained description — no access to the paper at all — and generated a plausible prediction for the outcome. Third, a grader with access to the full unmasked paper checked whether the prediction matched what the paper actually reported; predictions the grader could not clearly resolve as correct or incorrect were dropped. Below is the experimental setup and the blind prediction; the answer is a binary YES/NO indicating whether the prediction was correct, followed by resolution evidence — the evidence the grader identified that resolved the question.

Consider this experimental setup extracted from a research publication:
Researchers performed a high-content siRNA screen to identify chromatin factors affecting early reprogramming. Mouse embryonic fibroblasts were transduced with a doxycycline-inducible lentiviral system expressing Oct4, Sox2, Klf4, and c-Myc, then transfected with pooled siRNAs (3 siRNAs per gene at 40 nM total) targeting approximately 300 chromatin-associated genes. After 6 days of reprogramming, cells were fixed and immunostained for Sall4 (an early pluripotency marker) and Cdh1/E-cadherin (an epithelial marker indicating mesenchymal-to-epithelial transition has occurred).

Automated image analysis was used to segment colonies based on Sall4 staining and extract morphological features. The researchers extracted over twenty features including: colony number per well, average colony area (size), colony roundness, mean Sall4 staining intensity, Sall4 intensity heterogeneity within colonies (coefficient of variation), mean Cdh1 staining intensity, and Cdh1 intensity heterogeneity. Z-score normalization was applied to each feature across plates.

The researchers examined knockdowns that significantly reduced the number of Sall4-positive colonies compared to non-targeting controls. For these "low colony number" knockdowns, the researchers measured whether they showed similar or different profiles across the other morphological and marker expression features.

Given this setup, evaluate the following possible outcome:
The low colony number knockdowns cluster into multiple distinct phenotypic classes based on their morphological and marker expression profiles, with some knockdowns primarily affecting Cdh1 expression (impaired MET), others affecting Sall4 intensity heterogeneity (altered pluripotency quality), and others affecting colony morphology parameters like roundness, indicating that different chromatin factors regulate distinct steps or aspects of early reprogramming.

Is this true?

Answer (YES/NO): YES